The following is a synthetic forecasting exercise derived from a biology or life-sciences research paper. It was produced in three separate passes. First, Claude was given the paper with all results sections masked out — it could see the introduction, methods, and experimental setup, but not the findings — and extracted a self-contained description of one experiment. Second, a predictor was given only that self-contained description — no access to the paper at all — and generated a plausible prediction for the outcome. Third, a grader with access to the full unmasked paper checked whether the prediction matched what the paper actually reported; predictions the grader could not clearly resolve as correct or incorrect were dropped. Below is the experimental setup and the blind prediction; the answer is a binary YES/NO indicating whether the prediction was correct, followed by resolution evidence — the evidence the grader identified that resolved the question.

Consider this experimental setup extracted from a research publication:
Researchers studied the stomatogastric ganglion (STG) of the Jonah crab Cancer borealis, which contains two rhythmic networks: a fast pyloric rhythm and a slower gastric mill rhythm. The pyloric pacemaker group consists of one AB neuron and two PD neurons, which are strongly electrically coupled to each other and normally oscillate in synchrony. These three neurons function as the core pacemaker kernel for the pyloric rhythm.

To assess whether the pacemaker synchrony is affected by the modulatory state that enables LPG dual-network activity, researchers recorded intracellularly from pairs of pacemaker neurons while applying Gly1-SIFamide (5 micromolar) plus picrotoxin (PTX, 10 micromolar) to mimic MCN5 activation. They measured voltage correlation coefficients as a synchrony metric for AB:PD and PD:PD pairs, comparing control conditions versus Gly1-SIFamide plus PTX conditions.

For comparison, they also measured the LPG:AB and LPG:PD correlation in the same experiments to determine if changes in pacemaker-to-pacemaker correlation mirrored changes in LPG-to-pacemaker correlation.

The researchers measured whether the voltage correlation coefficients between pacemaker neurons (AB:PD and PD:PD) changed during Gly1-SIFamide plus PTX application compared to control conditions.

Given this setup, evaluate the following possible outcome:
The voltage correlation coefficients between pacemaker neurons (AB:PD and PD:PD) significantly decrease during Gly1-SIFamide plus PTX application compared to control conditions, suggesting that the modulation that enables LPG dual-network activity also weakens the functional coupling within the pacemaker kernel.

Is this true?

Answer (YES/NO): NO